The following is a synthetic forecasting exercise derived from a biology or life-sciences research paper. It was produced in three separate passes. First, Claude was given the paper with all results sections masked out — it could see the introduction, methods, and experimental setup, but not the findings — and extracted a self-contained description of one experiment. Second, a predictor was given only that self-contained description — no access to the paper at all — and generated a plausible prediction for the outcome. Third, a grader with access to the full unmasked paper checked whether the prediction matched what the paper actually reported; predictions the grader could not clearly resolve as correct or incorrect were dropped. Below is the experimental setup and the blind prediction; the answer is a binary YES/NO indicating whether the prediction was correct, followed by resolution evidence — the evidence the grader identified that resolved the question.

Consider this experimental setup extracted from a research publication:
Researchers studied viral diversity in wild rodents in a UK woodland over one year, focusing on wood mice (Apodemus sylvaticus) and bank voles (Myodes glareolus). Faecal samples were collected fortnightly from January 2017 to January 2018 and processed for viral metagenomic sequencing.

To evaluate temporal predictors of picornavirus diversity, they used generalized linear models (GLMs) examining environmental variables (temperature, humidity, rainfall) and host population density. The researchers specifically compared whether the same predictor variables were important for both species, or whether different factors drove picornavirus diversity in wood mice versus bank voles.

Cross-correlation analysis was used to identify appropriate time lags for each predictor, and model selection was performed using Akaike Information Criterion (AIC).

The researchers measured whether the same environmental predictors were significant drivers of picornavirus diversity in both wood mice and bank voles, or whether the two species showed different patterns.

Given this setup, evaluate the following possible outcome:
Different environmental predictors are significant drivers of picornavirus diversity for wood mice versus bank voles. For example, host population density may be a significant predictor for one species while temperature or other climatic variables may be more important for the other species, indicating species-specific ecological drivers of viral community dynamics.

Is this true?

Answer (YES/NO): NO